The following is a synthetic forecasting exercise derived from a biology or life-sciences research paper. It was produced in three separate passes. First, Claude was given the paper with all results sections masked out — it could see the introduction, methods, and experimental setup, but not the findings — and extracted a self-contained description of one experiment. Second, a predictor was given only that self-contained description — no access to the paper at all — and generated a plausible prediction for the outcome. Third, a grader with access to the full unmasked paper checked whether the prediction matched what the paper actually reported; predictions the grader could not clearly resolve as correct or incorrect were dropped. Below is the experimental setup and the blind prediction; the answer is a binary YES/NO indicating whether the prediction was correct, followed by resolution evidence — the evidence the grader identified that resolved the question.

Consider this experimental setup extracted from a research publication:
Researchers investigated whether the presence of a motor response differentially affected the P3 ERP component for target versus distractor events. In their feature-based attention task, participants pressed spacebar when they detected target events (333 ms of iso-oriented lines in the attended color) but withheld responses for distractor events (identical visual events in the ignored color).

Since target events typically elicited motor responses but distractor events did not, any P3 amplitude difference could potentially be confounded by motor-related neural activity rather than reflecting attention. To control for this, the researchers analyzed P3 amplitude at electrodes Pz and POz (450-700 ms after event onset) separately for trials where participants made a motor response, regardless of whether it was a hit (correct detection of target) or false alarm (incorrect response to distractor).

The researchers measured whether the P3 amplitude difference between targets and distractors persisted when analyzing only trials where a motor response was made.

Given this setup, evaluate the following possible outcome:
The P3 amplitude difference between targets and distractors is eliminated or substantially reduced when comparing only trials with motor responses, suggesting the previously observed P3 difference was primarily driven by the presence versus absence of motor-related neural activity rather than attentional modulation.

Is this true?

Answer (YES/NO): NO